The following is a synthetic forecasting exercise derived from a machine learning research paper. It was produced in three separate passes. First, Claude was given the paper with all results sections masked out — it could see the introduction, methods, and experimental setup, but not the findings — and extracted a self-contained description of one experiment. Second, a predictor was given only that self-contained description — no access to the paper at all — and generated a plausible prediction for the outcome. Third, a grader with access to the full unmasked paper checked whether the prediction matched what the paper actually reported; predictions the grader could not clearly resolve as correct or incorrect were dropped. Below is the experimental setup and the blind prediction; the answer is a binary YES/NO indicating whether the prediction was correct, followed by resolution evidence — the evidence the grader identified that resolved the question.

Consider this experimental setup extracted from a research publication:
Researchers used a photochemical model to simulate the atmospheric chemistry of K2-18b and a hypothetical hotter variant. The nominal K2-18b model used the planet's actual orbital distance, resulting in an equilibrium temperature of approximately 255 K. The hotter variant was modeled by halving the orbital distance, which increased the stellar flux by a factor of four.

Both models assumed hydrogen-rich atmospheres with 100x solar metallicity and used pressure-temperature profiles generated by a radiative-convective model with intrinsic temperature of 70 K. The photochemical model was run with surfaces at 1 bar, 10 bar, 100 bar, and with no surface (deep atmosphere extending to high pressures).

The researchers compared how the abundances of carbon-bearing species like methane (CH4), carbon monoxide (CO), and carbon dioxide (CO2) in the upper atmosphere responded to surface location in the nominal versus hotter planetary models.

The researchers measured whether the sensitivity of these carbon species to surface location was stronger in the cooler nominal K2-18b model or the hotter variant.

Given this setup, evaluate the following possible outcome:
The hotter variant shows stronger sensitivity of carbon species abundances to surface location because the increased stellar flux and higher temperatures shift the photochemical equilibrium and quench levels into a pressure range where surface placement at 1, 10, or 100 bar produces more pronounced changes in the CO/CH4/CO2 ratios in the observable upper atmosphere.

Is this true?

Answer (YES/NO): NO